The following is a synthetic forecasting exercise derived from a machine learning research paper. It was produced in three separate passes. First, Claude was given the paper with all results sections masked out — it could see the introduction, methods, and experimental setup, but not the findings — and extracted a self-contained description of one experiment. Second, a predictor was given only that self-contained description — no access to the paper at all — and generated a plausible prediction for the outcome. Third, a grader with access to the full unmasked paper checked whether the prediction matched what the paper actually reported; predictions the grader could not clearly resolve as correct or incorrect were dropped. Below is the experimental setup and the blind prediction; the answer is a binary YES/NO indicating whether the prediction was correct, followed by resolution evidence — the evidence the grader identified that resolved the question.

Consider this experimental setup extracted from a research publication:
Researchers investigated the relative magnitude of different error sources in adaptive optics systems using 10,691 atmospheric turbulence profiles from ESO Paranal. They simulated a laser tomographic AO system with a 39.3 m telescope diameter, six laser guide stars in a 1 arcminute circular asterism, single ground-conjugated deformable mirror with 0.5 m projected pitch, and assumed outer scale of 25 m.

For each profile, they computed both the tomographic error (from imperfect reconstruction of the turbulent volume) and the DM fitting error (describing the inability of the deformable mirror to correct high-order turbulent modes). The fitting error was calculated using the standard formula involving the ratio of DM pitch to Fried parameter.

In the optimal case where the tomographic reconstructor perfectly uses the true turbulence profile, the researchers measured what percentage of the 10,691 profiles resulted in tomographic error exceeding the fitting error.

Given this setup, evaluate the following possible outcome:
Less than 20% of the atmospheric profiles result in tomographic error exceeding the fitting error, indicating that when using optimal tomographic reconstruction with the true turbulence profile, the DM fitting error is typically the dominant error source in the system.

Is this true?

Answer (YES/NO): NO